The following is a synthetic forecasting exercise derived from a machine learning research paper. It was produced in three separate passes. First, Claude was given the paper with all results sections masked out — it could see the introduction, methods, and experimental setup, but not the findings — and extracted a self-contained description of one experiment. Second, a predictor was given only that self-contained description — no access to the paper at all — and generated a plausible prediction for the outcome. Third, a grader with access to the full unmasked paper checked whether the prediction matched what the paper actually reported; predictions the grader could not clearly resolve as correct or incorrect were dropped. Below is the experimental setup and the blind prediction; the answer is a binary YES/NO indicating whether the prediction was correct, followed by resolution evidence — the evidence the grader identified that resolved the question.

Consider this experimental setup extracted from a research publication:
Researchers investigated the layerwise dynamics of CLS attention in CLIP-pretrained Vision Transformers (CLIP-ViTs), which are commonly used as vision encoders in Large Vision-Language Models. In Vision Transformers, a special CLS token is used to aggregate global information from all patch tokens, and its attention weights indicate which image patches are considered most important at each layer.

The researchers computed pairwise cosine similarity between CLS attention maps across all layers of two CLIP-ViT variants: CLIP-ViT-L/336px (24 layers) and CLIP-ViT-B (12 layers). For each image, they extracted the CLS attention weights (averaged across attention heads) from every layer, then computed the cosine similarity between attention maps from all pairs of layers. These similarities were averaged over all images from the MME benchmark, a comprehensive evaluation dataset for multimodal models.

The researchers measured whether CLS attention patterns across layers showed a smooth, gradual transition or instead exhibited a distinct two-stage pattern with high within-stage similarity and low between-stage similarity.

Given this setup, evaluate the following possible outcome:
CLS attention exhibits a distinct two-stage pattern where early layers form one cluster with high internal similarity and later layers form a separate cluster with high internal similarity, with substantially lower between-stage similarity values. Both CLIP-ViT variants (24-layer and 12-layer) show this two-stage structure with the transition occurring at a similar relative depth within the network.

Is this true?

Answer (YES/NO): YES